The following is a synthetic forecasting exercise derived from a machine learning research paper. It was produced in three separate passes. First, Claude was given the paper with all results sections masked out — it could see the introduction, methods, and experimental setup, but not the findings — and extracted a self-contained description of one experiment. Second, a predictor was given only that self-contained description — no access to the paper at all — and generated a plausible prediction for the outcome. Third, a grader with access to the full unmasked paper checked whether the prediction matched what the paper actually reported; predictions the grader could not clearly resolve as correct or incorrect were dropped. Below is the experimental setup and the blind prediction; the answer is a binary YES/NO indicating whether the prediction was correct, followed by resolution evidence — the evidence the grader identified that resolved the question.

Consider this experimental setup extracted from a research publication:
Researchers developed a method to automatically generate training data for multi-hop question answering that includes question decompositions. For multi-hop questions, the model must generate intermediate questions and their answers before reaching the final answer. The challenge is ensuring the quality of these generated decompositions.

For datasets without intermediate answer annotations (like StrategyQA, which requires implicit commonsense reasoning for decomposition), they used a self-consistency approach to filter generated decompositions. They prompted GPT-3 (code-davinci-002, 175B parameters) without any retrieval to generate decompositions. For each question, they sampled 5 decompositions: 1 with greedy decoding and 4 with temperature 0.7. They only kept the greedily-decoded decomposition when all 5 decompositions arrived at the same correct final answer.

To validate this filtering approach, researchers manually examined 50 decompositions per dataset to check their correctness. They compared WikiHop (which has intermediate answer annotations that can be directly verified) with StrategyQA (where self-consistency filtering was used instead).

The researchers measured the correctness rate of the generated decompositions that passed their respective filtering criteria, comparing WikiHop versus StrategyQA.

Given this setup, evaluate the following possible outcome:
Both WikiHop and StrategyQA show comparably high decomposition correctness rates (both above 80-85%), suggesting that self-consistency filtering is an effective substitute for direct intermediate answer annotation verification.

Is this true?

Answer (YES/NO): YES